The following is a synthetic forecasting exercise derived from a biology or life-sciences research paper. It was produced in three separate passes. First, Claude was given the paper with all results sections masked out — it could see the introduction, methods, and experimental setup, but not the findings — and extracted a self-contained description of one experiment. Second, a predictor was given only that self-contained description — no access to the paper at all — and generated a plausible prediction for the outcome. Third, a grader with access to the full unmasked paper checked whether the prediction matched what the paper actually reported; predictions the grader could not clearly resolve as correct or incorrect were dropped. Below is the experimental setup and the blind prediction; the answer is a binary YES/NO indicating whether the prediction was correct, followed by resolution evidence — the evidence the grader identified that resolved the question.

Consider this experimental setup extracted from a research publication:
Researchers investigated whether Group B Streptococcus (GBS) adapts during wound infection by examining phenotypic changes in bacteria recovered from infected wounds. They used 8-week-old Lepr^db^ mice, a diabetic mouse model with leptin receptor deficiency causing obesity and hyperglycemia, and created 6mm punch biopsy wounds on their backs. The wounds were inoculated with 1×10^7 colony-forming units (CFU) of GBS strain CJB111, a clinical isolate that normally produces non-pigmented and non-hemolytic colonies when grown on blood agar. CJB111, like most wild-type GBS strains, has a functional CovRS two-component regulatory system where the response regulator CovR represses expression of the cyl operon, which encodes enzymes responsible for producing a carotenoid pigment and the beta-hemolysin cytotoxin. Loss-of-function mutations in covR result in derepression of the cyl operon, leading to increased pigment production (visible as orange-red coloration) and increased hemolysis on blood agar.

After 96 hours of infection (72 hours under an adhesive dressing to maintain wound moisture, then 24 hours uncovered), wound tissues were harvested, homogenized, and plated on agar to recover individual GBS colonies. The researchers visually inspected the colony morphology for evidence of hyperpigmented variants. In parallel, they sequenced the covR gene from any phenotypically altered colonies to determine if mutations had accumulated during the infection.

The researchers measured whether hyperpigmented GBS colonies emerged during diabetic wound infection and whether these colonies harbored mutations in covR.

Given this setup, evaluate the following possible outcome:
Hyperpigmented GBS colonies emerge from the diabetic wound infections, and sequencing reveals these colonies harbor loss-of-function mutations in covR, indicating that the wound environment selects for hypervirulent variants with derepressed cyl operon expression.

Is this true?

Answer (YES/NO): YES